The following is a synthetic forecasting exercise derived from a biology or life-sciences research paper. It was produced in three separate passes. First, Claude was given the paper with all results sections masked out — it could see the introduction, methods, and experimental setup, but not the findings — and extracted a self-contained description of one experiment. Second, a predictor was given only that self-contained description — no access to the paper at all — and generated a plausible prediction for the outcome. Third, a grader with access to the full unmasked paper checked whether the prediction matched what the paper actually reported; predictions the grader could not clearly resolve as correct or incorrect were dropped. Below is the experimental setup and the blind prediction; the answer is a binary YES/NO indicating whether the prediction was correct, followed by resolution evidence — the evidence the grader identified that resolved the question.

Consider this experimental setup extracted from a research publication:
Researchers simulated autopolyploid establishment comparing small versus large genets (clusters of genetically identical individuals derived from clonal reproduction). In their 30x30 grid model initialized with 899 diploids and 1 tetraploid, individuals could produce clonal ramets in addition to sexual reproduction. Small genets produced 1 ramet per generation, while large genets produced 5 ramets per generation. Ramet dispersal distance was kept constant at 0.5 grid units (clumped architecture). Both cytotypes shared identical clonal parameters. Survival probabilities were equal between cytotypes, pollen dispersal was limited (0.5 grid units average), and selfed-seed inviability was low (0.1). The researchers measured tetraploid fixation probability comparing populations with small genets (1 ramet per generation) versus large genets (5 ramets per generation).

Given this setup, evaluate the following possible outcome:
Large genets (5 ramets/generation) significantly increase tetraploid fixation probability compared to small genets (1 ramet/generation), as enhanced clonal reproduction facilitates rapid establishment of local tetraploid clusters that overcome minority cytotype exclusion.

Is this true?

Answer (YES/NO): NO